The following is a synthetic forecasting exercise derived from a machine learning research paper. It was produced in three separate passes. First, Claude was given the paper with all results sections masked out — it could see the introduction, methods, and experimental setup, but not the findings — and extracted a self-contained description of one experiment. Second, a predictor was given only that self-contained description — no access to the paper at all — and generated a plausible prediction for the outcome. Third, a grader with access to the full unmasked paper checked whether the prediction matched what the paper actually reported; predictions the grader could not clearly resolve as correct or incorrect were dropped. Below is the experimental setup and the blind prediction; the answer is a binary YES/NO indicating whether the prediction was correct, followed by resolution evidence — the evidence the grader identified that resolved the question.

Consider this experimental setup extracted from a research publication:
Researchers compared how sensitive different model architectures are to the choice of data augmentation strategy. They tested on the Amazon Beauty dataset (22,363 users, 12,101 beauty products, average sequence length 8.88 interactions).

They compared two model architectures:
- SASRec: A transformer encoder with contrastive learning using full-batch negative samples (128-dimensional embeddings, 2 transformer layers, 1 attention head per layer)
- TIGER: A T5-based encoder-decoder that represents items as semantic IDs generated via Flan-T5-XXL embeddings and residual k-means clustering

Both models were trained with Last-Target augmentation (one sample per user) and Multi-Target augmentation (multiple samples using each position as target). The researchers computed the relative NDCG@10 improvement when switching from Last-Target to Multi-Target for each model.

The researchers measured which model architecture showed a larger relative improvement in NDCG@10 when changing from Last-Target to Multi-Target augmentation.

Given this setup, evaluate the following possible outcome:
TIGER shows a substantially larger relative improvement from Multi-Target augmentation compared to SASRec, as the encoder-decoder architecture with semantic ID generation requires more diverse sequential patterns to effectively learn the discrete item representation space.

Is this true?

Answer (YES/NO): NO